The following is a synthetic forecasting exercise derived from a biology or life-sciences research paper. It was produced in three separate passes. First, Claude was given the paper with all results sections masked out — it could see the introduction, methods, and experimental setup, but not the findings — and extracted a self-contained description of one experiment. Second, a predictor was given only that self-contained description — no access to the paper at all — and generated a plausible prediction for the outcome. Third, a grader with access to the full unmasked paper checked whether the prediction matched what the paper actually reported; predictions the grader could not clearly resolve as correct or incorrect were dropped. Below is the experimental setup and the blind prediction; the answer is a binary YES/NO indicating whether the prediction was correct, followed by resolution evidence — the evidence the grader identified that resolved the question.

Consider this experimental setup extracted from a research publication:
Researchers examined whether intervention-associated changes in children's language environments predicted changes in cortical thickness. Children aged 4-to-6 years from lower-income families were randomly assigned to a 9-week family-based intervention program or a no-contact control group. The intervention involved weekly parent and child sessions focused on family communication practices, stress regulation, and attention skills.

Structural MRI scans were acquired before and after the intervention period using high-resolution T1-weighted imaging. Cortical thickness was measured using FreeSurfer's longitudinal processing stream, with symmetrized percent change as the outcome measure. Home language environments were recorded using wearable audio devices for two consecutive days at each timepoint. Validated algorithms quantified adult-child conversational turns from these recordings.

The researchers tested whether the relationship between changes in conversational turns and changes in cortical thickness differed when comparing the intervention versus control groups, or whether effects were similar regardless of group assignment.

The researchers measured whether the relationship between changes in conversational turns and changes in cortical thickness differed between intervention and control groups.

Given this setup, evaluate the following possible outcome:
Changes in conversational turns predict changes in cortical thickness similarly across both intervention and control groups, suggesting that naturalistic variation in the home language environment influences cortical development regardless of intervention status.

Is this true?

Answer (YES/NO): YES